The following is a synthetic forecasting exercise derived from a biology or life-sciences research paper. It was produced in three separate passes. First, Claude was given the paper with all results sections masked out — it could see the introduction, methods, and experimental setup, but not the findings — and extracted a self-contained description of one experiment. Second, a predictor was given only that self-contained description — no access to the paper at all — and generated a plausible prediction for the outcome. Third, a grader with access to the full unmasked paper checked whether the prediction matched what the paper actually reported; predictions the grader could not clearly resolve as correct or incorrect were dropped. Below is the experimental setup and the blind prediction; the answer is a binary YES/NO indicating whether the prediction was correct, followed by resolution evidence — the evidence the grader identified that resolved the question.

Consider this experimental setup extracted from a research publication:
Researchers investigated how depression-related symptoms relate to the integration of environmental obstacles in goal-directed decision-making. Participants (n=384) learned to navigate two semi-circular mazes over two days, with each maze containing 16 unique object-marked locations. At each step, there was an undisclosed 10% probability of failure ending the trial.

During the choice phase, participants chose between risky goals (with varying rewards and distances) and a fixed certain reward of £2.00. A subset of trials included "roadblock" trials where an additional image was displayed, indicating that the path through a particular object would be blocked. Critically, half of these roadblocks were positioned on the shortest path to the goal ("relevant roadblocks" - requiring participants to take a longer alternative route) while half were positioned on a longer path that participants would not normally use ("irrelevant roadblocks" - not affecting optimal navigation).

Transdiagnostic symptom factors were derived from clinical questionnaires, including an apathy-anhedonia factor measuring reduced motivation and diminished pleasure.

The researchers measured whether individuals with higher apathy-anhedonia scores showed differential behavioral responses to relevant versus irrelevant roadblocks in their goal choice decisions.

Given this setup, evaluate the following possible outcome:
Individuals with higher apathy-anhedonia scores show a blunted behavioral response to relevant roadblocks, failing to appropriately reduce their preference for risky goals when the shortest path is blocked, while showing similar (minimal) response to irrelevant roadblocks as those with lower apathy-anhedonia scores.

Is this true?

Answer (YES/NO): NO